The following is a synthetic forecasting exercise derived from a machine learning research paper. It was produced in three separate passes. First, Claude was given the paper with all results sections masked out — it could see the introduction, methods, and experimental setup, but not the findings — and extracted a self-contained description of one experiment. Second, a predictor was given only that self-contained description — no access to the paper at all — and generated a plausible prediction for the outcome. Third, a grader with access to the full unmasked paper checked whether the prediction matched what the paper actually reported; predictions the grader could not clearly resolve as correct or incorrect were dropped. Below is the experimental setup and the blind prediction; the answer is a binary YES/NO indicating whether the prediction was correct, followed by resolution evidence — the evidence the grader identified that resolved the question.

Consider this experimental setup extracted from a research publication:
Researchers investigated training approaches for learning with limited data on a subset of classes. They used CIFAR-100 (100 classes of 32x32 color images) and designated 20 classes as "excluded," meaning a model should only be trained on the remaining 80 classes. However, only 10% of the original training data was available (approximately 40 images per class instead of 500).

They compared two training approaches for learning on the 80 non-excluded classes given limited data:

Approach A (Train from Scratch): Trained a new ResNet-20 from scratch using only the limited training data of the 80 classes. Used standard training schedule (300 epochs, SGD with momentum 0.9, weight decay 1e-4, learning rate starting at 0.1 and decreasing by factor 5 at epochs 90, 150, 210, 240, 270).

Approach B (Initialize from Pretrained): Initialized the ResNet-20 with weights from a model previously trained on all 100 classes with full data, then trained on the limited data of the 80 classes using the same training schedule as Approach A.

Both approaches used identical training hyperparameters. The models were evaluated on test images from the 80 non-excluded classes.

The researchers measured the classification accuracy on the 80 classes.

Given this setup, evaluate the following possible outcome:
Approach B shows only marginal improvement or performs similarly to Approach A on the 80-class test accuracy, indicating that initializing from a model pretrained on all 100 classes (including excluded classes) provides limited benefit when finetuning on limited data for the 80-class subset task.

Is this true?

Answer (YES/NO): NO